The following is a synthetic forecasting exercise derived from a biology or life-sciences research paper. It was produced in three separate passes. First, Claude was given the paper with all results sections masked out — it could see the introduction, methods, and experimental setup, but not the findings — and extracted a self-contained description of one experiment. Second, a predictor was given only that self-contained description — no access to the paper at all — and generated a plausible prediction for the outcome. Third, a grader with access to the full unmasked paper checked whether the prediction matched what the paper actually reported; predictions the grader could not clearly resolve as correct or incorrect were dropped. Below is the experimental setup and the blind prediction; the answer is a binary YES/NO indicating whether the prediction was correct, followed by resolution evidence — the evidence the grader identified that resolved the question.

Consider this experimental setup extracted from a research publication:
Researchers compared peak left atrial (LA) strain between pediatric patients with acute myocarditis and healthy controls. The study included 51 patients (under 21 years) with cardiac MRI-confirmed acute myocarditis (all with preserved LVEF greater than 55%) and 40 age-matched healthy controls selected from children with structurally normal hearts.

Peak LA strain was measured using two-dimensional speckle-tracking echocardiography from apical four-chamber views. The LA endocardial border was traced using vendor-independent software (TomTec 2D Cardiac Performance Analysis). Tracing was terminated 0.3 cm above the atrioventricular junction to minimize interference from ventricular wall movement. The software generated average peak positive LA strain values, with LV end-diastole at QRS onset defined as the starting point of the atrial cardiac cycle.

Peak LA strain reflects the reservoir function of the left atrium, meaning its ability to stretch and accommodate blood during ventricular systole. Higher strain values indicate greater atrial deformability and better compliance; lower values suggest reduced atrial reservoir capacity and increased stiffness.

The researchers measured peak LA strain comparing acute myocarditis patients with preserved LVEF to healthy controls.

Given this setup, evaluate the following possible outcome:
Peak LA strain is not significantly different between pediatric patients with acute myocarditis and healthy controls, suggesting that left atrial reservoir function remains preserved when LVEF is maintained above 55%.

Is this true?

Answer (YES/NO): NO